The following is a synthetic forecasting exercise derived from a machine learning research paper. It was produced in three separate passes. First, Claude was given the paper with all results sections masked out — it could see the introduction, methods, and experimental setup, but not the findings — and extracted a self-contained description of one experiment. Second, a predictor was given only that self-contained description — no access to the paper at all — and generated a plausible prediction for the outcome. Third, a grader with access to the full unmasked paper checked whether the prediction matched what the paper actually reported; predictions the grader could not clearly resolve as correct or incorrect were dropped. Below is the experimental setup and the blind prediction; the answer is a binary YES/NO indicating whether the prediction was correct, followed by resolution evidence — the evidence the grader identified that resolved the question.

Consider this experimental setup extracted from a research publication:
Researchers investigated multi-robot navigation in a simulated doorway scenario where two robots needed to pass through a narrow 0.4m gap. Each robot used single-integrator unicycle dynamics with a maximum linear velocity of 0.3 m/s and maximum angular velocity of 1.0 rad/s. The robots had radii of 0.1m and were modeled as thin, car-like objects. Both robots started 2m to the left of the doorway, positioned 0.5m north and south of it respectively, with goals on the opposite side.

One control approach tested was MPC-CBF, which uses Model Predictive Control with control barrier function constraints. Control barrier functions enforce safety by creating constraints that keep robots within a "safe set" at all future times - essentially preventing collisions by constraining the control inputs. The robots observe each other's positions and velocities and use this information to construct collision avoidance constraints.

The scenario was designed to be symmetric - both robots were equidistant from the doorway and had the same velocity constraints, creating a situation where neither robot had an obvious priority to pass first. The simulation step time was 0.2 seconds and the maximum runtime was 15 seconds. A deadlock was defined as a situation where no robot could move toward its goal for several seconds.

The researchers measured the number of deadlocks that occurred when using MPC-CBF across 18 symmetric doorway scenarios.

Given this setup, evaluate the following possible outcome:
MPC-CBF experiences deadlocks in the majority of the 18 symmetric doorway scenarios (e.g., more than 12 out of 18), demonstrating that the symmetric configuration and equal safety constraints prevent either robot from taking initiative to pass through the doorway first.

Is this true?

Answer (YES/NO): YES